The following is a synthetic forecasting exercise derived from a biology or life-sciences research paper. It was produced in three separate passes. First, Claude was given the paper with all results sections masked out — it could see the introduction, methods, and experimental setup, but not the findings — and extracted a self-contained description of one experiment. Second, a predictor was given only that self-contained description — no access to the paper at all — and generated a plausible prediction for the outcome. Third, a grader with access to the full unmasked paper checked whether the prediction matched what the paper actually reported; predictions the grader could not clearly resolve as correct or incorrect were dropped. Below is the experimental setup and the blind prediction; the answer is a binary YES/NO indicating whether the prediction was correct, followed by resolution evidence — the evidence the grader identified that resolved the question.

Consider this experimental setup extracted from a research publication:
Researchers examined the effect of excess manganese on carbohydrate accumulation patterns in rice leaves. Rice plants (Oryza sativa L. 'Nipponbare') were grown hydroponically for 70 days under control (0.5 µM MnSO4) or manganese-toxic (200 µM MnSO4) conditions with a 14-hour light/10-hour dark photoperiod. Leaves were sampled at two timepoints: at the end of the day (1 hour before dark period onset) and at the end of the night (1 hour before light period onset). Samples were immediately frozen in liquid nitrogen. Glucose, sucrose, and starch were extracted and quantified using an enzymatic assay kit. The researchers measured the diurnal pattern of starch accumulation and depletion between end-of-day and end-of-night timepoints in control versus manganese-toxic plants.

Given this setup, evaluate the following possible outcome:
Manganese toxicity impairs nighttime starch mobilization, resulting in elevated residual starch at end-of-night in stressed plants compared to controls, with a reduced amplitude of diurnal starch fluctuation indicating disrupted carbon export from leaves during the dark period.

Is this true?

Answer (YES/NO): NO